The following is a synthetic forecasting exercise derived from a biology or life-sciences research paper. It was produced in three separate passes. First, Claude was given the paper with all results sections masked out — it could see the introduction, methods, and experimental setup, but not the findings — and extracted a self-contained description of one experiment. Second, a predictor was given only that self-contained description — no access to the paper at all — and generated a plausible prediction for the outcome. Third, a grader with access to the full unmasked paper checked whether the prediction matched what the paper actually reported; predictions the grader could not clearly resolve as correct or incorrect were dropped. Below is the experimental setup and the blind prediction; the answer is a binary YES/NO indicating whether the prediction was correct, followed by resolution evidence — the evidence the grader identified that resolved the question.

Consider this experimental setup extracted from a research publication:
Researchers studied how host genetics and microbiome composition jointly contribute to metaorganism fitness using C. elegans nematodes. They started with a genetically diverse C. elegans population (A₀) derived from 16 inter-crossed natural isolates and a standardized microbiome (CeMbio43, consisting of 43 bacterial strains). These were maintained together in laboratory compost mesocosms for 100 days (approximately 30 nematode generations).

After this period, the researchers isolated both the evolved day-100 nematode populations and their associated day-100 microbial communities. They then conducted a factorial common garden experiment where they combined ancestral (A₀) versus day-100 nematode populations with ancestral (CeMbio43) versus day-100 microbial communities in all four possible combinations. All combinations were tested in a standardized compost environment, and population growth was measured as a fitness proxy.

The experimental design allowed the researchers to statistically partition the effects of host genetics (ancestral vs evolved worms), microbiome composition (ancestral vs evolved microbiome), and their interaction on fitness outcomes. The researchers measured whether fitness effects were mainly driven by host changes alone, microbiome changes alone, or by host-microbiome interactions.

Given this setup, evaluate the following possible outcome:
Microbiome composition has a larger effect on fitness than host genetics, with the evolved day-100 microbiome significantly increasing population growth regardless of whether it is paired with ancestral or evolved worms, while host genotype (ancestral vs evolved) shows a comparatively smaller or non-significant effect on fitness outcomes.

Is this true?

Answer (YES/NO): NO